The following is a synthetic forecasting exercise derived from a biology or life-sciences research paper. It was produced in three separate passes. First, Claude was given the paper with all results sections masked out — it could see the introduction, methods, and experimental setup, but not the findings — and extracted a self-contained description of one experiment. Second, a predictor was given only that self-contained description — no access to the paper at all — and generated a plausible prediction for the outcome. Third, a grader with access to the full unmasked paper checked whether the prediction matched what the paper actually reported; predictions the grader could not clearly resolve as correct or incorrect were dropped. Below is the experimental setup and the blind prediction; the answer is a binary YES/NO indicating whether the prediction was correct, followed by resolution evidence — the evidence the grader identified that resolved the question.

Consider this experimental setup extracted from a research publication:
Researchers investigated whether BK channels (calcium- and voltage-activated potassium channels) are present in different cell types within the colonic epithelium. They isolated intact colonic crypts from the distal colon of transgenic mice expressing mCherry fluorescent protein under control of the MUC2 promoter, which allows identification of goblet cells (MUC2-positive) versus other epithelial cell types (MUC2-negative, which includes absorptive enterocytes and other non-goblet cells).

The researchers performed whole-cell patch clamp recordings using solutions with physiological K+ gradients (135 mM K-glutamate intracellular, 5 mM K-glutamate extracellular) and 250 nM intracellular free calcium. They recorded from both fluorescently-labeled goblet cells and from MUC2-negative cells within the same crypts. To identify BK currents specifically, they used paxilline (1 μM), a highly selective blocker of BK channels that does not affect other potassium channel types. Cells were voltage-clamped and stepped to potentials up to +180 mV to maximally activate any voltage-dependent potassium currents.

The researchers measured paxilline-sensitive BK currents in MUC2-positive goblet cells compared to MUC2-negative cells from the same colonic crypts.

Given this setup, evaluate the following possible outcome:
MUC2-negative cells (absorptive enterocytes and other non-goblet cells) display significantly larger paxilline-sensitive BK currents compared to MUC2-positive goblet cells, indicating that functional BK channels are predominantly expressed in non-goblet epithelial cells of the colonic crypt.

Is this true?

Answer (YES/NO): NO